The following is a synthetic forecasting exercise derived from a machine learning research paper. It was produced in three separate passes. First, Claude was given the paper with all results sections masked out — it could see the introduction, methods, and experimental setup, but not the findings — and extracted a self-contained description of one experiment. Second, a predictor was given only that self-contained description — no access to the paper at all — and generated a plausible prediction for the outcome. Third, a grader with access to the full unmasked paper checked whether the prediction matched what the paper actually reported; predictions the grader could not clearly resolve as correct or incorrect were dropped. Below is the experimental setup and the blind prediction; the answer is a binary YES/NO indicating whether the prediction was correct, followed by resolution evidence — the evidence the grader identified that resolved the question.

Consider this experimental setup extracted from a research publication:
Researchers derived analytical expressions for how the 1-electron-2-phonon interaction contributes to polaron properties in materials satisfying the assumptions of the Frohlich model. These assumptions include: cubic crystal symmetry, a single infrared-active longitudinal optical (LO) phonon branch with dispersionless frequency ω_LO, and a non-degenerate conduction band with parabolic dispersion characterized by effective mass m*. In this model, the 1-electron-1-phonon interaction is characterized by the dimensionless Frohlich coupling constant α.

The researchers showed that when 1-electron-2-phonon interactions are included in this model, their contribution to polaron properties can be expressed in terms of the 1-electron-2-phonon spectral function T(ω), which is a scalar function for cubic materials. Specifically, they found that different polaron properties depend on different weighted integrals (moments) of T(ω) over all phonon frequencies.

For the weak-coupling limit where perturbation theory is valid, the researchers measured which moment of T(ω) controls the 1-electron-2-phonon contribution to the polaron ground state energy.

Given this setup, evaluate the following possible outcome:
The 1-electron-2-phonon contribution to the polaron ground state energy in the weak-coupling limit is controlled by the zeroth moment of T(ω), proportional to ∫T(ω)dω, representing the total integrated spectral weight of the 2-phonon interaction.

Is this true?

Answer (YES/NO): NO